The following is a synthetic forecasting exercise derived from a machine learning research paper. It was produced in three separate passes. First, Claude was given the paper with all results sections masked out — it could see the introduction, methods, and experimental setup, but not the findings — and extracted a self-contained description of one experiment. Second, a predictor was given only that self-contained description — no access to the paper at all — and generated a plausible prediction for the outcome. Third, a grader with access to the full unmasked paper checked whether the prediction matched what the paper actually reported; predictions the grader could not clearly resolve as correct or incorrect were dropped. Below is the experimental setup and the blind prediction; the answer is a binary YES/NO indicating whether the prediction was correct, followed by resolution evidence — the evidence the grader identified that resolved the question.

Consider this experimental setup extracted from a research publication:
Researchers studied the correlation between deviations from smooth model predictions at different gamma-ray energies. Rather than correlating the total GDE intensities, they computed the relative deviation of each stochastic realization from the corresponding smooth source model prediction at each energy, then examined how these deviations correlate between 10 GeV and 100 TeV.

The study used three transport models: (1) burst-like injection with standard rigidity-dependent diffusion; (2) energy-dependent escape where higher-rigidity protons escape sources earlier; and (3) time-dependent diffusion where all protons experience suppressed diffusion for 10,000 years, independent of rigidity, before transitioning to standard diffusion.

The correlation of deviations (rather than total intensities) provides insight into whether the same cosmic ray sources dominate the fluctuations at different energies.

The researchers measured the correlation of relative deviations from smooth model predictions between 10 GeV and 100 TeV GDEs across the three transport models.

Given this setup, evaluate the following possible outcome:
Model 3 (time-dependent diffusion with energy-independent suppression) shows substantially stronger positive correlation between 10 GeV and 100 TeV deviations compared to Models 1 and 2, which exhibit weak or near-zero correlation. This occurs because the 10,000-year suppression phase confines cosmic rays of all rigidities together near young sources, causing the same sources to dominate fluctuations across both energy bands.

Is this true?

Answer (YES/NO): YES